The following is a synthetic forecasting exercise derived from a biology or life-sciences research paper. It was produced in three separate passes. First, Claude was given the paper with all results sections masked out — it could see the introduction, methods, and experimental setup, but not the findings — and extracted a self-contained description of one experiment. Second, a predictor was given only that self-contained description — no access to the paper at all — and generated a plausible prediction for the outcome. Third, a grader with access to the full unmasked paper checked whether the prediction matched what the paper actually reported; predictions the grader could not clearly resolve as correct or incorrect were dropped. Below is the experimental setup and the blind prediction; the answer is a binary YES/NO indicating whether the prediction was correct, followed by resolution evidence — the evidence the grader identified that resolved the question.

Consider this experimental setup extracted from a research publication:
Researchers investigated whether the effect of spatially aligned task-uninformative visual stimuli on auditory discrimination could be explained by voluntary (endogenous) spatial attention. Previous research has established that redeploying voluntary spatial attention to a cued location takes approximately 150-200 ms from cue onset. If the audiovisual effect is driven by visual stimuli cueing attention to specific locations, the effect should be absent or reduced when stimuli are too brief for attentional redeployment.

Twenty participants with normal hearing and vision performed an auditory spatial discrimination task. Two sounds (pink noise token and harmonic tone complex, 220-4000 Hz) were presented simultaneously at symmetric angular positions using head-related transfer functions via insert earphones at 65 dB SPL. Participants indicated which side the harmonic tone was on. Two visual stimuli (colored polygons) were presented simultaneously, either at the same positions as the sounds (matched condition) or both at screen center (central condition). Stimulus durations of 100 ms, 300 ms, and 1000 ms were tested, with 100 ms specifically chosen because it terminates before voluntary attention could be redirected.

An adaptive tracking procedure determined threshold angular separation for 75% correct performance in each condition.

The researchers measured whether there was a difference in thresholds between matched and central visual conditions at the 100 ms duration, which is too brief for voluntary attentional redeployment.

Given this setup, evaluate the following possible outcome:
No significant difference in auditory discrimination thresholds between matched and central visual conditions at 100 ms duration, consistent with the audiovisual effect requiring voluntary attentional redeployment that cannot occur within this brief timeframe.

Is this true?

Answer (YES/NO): NO